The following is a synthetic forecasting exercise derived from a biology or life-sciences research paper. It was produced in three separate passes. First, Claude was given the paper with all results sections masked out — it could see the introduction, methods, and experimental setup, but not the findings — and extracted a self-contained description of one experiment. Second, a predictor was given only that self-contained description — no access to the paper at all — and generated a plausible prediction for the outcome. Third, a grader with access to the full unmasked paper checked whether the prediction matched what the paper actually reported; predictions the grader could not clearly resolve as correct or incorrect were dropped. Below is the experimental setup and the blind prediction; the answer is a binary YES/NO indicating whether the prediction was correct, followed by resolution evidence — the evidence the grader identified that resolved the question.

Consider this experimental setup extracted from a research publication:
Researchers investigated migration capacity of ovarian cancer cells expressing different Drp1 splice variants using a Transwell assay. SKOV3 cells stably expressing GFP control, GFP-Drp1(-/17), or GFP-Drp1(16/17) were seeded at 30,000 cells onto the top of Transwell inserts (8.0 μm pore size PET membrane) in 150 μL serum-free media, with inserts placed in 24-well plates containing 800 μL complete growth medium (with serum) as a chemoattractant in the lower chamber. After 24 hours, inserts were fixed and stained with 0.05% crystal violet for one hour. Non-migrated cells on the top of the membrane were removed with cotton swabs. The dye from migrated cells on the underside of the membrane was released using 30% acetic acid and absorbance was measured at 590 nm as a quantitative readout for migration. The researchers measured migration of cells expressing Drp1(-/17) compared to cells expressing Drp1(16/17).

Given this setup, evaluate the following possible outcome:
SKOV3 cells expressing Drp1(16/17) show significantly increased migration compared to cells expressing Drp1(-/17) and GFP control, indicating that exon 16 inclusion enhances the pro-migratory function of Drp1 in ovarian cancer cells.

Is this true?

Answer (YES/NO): NO